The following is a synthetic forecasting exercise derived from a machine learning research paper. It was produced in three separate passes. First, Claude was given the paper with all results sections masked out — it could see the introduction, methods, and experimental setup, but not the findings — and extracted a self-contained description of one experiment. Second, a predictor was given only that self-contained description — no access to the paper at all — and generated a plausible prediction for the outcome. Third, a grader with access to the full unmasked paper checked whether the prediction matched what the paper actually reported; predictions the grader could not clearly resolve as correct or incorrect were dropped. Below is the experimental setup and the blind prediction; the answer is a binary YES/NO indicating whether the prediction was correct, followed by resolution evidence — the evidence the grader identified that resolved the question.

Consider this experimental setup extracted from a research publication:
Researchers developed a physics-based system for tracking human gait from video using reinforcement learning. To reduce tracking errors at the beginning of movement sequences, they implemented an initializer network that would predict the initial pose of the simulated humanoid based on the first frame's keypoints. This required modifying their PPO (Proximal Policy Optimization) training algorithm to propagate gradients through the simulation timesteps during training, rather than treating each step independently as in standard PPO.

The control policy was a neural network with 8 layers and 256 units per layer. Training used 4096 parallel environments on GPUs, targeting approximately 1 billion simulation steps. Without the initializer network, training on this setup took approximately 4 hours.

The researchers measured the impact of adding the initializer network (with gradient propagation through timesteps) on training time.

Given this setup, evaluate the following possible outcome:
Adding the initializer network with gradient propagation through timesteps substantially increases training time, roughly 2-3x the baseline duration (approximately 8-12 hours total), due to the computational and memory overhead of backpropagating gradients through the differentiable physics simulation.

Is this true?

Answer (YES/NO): YES